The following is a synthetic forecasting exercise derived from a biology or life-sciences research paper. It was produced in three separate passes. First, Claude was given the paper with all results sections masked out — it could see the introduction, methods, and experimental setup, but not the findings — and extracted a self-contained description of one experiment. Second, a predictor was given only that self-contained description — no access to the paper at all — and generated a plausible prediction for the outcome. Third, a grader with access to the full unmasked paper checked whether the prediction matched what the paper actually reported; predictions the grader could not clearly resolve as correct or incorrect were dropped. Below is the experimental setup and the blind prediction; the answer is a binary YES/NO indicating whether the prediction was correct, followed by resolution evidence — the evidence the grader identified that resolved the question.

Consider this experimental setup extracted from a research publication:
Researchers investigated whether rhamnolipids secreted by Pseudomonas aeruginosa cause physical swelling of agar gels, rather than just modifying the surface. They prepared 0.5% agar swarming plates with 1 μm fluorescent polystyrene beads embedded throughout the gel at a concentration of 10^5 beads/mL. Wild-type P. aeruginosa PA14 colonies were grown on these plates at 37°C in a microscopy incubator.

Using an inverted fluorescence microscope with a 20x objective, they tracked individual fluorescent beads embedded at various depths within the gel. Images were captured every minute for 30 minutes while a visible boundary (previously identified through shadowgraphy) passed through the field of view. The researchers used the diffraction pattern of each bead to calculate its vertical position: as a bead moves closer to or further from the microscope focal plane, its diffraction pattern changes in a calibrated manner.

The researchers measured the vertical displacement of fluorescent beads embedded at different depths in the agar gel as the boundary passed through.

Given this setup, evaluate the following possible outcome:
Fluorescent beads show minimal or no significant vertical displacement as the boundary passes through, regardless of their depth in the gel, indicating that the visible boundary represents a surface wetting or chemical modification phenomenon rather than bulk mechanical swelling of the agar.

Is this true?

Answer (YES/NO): NO